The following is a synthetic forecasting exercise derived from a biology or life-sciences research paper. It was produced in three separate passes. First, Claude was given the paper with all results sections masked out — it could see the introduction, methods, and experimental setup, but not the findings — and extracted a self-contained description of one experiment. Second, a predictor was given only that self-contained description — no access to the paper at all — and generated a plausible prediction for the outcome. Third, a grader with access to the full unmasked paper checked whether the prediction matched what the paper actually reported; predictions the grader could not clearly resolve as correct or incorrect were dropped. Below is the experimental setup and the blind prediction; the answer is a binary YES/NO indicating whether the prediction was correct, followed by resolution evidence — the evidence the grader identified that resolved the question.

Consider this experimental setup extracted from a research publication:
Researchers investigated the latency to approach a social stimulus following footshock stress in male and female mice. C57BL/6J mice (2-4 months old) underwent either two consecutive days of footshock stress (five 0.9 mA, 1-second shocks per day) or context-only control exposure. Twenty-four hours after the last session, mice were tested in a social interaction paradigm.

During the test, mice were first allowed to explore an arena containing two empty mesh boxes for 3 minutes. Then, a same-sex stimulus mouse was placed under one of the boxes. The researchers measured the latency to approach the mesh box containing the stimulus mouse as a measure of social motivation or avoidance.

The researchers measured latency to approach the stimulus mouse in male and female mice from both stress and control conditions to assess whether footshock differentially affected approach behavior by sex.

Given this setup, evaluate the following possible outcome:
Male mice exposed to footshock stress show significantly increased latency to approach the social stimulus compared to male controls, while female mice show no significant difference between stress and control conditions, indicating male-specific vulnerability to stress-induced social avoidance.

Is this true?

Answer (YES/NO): NO